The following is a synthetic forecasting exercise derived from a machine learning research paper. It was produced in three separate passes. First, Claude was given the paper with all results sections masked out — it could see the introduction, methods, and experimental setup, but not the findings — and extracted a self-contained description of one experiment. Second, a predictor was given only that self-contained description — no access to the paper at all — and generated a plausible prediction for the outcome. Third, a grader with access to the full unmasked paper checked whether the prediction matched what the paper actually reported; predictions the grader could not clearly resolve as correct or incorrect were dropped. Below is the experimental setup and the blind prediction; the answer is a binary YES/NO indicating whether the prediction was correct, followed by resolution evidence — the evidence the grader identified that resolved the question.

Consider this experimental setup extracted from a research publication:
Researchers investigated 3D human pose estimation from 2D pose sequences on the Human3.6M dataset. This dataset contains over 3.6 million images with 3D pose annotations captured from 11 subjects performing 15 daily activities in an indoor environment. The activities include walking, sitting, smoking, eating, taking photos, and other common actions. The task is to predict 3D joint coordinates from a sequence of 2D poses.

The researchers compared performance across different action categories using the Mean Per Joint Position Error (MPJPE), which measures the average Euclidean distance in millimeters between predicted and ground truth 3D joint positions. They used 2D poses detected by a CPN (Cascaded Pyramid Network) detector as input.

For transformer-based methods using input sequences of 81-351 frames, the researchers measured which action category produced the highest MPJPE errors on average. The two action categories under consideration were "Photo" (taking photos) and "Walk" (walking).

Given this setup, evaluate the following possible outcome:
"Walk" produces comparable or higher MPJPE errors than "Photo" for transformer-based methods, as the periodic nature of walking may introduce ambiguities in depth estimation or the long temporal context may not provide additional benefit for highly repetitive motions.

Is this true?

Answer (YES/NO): NO